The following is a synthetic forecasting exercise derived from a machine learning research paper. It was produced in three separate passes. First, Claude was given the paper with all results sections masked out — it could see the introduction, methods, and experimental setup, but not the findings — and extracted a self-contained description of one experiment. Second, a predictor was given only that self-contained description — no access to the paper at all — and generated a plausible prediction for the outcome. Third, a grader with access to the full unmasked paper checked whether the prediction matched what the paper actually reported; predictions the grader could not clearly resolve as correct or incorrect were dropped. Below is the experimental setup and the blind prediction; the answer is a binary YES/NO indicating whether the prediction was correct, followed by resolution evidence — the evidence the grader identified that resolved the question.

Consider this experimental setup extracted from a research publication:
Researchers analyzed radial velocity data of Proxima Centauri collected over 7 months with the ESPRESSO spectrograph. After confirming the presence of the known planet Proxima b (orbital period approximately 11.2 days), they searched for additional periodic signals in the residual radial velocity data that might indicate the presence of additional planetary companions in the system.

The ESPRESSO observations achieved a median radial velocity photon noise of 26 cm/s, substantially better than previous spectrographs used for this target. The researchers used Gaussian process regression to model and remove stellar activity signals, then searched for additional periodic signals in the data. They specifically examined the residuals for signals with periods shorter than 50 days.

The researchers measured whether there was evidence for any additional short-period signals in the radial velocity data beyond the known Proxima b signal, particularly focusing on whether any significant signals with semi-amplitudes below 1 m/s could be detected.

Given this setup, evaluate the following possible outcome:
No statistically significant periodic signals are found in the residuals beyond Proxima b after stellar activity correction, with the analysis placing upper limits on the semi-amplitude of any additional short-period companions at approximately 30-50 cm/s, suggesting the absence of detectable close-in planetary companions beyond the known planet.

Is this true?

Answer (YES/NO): NO